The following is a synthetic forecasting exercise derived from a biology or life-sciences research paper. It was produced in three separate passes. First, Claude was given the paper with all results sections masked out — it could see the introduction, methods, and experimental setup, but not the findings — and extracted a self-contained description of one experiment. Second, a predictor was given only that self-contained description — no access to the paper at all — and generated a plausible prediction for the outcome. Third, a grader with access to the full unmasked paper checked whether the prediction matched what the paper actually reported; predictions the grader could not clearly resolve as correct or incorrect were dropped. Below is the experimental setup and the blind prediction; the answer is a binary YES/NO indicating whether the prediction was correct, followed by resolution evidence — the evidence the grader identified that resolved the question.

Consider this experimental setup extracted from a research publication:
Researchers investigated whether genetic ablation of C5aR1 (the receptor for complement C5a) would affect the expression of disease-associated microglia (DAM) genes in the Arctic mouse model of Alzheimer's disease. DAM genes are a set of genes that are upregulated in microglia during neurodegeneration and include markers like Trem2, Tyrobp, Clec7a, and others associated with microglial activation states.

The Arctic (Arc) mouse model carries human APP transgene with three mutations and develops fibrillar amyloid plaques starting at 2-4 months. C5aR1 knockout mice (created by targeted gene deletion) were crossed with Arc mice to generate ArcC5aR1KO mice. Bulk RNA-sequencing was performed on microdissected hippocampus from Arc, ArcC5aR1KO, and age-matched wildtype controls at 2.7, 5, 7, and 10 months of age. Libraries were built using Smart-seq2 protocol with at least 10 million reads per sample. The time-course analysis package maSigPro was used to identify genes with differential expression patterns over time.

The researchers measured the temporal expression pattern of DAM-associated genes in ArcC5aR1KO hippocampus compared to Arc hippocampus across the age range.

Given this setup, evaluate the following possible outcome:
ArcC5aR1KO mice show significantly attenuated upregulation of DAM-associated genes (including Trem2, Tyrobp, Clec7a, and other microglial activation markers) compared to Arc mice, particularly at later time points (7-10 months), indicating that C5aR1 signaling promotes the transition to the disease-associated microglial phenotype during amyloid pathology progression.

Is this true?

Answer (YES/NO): NO